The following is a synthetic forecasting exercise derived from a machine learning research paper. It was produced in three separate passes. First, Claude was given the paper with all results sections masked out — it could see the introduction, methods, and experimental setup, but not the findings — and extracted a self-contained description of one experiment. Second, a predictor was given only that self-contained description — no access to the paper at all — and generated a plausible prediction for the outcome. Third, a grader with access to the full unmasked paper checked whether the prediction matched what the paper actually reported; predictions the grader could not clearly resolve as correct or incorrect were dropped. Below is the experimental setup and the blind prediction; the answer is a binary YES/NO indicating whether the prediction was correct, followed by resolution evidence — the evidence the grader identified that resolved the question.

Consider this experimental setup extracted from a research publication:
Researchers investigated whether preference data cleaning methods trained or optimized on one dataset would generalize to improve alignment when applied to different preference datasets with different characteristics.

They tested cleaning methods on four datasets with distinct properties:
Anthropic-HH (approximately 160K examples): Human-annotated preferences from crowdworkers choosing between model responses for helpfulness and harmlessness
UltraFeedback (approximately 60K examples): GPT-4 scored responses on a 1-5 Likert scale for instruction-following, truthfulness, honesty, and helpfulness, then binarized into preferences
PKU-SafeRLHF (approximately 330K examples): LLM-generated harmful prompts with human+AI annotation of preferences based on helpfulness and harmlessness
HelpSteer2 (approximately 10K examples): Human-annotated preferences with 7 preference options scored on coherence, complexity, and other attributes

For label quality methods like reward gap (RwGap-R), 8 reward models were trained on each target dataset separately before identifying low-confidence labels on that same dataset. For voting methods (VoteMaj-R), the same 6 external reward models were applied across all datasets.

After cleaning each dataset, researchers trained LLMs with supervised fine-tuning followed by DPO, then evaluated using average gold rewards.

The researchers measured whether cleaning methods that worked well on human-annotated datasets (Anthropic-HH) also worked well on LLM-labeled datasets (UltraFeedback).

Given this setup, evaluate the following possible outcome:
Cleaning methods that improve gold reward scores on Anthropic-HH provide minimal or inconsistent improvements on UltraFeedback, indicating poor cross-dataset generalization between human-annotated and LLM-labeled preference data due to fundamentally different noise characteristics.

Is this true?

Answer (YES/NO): NO